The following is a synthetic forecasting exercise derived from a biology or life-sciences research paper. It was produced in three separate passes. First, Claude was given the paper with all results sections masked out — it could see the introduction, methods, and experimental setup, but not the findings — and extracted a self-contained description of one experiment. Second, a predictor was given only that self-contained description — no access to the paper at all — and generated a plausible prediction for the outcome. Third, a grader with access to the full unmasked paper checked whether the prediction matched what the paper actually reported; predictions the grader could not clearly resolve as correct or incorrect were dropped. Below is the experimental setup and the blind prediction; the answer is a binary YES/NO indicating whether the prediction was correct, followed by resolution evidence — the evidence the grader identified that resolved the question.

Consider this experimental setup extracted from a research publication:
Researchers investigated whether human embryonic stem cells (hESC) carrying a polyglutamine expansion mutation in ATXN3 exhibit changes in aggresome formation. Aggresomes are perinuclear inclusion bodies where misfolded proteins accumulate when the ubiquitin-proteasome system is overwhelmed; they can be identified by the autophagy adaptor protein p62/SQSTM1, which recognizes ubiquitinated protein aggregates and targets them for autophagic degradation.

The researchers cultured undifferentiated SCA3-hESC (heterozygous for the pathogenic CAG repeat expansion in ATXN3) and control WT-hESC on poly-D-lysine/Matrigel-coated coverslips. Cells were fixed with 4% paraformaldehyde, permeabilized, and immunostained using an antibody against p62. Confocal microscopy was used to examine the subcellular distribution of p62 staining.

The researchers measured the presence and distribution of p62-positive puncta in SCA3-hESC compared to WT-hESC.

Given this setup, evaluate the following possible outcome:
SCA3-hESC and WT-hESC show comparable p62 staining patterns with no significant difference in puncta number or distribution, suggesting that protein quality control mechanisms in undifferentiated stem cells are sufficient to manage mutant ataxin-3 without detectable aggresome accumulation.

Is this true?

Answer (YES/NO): NO